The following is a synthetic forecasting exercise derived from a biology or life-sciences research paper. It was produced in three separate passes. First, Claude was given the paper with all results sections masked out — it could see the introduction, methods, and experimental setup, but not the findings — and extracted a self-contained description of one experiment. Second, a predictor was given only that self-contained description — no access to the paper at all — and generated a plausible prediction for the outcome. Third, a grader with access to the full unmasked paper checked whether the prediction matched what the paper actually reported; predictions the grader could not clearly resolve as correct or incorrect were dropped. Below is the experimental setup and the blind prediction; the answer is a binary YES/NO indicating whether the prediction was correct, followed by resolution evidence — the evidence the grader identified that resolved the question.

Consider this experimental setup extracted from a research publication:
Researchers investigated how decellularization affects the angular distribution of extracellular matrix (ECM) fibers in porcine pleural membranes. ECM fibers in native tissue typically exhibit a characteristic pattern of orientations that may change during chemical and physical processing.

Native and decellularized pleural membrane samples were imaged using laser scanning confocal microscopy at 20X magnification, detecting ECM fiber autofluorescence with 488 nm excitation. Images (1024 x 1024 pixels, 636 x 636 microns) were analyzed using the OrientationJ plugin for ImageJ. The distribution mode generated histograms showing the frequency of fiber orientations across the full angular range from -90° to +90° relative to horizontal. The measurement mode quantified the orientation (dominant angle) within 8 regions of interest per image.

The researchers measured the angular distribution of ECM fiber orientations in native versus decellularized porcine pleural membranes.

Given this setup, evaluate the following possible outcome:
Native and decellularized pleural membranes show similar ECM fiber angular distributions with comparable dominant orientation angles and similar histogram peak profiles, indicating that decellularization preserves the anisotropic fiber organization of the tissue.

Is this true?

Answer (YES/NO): NO